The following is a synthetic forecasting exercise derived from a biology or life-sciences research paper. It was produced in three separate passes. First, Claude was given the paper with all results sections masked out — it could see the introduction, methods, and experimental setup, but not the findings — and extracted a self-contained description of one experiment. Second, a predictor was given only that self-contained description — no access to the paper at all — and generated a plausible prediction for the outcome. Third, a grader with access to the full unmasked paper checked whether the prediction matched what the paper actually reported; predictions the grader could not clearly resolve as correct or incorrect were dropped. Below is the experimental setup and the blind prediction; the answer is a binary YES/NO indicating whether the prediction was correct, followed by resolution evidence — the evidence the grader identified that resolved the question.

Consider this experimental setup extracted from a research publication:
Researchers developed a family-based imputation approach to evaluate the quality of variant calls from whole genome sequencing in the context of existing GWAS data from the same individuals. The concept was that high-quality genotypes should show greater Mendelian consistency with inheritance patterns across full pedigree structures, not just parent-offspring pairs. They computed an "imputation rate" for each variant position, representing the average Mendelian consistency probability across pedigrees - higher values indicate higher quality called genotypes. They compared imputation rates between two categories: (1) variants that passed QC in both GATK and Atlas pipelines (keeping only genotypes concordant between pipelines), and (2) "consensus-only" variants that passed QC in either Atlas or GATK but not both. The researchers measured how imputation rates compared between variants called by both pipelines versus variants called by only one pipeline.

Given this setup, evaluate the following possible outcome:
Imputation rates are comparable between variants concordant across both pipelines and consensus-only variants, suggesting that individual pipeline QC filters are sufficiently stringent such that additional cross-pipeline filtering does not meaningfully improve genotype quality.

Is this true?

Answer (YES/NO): NO